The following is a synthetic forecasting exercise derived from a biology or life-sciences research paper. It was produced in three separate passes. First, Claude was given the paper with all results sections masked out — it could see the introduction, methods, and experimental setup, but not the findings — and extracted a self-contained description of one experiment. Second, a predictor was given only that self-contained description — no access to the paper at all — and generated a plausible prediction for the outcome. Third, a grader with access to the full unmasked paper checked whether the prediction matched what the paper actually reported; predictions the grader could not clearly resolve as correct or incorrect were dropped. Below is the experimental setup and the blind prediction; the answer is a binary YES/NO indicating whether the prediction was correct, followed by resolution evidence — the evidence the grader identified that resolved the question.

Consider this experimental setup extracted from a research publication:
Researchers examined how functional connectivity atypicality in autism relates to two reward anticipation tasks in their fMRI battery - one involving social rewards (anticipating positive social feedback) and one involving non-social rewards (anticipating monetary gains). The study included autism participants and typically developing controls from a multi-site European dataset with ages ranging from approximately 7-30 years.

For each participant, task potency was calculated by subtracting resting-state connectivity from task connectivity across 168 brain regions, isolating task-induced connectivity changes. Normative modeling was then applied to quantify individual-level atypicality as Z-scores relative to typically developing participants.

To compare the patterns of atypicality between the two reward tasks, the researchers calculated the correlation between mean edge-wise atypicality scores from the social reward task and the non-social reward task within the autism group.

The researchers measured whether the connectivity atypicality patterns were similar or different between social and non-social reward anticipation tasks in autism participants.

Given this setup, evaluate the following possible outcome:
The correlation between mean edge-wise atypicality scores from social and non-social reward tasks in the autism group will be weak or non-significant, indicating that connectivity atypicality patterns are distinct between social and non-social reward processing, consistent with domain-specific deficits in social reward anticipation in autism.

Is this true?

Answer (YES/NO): NO